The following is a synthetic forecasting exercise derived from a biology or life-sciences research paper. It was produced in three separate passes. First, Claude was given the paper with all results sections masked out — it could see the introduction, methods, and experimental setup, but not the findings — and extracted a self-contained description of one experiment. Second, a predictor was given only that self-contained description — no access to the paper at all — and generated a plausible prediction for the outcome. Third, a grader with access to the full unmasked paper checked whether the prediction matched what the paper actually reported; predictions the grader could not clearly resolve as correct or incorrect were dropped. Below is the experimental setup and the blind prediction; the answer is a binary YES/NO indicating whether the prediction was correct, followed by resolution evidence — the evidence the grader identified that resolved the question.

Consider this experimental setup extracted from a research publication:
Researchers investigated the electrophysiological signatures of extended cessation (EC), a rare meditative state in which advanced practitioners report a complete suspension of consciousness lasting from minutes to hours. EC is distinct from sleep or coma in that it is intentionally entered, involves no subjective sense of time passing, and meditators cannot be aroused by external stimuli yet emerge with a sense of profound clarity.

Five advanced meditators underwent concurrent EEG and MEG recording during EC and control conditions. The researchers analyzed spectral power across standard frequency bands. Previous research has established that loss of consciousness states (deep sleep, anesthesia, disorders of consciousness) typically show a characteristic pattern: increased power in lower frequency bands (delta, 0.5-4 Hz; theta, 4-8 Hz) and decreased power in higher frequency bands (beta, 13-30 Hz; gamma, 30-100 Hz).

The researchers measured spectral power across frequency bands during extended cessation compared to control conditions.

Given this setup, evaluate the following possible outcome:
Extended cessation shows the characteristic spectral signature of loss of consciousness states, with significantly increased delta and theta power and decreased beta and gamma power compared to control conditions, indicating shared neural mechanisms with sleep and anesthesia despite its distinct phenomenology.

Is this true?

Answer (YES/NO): NO